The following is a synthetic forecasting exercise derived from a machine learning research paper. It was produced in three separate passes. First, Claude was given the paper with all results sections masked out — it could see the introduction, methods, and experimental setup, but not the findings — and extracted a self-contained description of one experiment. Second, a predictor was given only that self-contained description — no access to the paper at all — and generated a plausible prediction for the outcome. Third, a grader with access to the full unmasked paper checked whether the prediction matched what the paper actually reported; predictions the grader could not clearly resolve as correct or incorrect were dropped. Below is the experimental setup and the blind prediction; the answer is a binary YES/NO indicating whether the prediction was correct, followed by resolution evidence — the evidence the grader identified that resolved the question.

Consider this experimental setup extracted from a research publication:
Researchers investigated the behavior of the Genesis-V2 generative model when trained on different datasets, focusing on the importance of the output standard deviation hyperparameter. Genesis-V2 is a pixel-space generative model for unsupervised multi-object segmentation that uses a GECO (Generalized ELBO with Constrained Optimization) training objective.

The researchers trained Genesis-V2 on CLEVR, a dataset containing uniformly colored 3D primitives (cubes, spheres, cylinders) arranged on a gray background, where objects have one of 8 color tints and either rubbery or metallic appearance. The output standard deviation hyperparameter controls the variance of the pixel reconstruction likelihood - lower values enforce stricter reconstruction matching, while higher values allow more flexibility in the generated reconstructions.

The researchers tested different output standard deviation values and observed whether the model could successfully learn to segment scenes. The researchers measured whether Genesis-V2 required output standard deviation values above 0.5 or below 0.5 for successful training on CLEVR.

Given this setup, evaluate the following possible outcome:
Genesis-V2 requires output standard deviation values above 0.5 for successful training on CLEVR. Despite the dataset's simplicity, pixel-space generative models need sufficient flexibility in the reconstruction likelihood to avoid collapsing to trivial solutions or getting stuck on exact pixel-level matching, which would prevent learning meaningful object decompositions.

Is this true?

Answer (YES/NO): YES